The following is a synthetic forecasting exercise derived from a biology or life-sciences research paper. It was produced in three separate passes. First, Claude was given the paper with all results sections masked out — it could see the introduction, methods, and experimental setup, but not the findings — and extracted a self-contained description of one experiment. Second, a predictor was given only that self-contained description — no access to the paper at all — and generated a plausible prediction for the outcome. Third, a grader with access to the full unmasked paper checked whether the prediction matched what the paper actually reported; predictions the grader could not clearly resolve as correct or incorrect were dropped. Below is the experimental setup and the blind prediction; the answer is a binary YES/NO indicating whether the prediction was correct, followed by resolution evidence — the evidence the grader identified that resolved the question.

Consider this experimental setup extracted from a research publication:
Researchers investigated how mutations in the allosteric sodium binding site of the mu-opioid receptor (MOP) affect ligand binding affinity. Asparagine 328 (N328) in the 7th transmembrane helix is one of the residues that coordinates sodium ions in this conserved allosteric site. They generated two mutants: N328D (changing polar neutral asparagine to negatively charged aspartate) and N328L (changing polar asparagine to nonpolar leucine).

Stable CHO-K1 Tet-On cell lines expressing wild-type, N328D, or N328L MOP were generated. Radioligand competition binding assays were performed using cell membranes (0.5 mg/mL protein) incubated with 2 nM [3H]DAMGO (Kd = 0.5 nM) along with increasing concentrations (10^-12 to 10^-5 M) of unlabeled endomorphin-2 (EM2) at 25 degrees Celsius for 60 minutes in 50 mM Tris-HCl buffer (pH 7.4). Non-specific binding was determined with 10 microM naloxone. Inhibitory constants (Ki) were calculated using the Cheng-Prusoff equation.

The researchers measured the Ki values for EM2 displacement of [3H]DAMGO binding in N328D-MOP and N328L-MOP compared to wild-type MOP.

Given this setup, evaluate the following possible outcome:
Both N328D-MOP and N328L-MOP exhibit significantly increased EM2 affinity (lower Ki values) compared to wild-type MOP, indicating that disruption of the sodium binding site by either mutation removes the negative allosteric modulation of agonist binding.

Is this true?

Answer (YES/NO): NO